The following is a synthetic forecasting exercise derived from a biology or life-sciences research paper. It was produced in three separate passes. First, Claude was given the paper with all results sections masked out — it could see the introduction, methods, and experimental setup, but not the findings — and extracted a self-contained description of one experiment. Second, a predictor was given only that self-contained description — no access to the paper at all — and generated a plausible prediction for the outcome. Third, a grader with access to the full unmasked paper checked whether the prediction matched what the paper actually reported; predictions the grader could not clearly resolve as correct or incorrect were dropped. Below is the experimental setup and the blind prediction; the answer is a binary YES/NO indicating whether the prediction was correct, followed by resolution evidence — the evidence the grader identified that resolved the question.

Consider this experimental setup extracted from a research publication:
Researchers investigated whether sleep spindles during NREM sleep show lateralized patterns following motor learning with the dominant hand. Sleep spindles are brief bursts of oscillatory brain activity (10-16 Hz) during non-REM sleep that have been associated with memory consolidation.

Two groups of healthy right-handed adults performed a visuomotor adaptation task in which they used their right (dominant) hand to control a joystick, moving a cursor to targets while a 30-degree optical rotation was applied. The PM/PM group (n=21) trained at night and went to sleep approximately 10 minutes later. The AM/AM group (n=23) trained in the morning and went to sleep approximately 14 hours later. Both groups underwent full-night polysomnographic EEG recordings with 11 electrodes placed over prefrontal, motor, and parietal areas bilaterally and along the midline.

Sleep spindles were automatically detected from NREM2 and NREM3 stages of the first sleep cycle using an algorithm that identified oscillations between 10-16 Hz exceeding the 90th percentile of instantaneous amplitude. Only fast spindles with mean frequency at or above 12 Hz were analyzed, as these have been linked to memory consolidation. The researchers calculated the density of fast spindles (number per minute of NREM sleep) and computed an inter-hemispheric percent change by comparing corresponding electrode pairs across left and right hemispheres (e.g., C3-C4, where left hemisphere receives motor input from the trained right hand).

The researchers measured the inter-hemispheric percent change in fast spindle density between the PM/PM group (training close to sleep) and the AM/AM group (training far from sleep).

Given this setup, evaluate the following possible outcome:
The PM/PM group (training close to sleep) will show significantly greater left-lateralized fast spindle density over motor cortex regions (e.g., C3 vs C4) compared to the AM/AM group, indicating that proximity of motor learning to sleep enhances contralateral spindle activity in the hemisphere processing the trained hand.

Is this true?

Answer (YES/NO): YES